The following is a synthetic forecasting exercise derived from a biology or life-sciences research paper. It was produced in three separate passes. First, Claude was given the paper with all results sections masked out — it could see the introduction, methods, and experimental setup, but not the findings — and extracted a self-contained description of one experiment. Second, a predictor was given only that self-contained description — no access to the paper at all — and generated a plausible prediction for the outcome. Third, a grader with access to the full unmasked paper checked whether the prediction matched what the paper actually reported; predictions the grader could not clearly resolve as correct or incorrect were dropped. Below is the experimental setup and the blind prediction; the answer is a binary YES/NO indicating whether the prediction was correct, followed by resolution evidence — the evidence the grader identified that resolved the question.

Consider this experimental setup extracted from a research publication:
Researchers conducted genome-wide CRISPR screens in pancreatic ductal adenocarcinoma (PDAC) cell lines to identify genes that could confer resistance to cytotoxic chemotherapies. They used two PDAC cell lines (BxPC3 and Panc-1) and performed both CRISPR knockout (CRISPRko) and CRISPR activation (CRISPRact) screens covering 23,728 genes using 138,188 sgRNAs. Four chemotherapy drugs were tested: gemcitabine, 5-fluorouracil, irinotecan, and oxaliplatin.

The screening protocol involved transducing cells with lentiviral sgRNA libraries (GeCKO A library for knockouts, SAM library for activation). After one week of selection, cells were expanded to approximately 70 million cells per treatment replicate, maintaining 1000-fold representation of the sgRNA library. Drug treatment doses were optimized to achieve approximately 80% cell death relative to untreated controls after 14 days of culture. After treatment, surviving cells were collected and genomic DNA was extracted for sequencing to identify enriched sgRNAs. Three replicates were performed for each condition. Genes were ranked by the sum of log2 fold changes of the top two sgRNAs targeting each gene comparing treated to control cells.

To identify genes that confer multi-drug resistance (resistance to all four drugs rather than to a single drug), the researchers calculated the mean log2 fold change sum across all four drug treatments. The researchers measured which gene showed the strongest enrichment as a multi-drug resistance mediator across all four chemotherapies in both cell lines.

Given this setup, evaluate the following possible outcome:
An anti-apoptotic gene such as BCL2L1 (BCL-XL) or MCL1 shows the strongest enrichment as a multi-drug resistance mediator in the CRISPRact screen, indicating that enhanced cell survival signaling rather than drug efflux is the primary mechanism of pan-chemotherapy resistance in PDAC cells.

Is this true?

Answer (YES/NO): NO